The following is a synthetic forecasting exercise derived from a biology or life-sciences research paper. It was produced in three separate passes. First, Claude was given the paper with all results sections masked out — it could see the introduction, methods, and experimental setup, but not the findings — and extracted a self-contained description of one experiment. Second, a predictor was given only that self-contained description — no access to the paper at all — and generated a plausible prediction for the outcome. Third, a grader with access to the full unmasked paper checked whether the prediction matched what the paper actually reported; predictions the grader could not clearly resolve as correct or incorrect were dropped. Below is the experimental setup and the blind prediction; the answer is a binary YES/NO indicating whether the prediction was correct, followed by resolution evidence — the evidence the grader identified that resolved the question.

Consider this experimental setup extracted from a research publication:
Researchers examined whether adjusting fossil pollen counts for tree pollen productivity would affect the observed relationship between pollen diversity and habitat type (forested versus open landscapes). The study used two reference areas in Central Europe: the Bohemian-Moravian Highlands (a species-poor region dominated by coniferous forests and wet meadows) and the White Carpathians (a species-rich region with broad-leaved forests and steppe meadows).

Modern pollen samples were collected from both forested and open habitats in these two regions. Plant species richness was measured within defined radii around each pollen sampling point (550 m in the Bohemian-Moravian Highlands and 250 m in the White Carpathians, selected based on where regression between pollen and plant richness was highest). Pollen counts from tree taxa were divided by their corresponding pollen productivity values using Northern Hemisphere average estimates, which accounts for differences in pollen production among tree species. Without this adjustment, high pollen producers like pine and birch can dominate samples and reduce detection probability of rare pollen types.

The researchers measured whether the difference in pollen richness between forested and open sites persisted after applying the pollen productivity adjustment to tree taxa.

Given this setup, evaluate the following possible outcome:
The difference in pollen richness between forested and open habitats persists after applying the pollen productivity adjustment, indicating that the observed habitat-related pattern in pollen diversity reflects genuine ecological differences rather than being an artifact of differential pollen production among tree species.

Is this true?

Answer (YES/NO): NO